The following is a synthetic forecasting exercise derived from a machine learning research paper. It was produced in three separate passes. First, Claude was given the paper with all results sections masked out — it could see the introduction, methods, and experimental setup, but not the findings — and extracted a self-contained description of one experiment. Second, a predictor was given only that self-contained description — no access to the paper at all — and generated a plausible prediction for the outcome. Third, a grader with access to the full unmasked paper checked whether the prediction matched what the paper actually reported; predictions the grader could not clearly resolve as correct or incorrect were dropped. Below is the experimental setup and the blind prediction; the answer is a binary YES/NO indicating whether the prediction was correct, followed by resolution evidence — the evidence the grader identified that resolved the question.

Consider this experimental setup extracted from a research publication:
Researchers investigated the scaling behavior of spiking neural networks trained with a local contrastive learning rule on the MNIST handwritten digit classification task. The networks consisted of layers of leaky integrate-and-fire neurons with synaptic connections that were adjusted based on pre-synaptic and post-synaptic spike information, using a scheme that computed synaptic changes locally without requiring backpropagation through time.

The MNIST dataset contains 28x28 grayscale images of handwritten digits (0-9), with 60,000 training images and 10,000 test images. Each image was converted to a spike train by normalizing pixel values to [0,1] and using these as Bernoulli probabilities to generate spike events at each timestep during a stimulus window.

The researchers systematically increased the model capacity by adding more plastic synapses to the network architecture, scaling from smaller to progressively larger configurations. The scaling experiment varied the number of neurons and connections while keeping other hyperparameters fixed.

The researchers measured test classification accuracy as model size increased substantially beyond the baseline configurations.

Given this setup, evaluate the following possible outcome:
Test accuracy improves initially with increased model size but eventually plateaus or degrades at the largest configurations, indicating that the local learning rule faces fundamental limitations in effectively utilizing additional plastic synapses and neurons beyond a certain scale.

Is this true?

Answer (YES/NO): YES